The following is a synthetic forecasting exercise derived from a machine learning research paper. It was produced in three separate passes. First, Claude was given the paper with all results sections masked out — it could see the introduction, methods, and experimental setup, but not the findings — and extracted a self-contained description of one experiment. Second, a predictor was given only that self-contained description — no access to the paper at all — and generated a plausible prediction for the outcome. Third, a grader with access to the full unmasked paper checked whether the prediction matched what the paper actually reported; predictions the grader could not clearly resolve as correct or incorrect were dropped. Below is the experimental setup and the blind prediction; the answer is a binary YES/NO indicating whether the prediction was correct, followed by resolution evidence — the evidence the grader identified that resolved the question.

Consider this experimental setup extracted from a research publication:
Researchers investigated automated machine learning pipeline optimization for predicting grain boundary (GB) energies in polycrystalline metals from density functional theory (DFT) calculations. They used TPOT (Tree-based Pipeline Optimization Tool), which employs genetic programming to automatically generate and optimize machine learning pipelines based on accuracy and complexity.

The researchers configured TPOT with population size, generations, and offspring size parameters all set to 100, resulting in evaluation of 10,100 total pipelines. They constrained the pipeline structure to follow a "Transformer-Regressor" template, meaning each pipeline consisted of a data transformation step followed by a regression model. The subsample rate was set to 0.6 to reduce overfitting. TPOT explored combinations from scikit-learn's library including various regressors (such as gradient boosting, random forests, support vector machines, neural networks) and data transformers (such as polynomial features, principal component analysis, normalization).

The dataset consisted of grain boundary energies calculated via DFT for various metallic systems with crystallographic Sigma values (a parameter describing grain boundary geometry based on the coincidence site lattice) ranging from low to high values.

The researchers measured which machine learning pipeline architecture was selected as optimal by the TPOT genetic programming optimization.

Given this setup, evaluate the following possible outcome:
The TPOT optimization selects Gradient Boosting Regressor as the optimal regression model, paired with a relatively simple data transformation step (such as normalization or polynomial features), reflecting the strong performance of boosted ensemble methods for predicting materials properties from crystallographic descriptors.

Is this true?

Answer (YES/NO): YES